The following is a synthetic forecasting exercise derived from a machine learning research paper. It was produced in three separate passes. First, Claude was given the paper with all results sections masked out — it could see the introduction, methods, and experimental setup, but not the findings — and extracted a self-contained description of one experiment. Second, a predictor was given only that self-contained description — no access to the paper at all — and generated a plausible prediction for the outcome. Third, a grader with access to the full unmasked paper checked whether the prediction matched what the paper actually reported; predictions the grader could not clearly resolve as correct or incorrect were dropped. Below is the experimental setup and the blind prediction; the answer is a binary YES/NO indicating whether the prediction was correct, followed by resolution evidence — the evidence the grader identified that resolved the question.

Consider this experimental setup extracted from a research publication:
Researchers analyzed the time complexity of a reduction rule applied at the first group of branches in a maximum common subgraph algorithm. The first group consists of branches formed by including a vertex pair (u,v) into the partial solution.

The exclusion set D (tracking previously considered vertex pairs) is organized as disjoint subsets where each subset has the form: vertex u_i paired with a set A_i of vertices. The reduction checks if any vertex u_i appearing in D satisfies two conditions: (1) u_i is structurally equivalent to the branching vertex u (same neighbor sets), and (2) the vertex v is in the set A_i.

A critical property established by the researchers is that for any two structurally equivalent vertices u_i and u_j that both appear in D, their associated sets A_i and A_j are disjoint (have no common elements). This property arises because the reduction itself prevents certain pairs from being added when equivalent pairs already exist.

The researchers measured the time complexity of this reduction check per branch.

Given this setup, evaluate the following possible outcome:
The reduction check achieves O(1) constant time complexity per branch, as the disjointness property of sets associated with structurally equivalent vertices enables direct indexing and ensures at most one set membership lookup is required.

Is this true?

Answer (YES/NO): NO